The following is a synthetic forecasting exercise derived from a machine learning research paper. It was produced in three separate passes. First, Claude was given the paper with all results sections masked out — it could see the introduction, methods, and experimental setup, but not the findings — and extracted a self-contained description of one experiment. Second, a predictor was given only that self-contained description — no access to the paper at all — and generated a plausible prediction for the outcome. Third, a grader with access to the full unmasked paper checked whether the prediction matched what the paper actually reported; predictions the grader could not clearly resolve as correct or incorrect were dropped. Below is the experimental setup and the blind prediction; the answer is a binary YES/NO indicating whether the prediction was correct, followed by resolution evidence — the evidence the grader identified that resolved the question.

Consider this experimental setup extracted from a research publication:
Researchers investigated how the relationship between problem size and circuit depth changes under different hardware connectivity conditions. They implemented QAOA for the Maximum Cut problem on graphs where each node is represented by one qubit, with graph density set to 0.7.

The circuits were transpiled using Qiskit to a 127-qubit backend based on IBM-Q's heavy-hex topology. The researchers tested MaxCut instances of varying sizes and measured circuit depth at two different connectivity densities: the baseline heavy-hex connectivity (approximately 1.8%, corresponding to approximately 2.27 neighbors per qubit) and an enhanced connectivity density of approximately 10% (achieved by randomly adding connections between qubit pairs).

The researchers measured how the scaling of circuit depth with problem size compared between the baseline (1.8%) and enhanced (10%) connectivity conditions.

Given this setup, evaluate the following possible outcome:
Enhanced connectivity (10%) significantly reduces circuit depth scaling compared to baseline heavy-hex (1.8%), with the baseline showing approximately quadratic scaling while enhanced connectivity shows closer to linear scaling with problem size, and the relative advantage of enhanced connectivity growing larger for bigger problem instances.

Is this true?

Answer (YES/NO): NO